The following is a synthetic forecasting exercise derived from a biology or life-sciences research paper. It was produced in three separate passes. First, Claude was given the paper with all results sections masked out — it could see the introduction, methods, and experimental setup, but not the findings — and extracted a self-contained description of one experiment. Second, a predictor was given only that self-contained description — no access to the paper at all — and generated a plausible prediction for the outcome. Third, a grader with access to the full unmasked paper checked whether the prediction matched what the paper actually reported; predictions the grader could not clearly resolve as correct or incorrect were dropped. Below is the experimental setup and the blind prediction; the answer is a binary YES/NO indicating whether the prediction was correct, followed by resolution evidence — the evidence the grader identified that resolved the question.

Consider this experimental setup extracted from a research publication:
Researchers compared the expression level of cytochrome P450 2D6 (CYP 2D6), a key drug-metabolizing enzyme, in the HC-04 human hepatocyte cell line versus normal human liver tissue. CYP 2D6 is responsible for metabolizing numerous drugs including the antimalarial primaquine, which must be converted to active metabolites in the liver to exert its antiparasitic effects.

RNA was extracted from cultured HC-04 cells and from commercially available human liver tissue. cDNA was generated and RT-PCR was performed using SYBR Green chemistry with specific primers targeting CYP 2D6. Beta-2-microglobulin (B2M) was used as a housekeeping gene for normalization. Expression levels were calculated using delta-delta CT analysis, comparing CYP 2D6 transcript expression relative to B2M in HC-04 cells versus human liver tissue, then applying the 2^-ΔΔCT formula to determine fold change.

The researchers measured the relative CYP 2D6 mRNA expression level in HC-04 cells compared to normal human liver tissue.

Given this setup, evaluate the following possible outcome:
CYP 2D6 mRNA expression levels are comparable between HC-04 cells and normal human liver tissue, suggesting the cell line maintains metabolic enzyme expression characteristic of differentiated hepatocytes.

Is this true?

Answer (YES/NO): NO